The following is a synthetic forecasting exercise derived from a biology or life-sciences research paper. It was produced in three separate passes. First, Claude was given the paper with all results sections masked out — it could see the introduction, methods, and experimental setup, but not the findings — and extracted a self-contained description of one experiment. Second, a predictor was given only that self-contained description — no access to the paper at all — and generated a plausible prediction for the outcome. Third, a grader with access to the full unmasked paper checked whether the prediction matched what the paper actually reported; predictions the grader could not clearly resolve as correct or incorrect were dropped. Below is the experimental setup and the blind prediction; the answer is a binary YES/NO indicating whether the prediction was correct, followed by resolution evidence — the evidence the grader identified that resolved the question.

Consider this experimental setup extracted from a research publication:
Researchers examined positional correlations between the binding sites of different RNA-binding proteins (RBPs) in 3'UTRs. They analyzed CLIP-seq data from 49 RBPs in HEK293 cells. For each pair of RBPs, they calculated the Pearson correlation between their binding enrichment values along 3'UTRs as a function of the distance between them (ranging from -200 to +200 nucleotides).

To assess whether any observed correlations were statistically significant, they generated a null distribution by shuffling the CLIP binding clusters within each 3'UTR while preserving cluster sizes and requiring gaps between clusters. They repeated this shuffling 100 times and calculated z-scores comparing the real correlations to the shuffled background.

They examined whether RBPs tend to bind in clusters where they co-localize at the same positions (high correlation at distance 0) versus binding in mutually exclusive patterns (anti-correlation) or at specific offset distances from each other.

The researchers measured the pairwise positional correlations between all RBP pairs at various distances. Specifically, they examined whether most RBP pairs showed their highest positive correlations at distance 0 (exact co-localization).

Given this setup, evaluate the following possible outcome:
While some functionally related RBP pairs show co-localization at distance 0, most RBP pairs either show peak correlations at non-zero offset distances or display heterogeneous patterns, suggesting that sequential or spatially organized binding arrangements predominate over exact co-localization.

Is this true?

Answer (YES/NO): NO